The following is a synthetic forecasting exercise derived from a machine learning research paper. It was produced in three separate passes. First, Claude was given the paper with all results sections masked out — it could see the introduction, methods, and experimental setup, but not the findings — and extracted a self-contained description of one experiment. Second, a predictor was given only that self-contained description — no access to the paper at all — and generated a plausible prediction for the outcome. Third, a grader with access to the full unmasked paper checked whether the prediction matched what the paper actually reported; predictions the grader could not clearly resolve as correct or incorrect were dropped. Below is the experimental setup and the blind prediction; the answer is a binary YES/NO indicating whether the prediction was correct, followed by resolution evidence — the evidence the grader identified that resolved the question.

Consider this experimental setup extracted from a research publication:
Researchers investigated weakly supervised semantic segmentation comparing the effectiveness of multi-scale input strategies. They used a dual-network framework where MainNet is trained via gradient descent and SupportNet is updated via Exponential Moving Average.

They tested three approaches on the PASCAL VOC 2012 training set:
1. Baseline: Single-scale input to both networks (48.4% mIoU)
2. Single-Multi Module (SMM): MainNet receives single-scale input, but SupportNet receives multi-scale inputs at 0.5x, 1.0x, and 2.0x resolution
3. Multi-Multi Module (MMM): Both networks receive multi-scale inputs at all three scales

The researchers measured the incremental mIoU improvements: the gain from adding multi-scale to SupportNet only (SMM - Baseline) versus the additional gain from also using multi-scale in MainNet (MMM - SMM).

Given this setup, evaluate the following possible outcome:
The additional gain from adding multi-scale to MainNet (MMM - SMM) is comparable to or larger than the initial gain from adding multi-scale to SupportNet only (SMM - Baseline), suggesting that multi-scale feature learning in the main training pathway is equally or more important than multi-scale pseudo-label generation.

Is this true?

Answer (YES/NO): YES